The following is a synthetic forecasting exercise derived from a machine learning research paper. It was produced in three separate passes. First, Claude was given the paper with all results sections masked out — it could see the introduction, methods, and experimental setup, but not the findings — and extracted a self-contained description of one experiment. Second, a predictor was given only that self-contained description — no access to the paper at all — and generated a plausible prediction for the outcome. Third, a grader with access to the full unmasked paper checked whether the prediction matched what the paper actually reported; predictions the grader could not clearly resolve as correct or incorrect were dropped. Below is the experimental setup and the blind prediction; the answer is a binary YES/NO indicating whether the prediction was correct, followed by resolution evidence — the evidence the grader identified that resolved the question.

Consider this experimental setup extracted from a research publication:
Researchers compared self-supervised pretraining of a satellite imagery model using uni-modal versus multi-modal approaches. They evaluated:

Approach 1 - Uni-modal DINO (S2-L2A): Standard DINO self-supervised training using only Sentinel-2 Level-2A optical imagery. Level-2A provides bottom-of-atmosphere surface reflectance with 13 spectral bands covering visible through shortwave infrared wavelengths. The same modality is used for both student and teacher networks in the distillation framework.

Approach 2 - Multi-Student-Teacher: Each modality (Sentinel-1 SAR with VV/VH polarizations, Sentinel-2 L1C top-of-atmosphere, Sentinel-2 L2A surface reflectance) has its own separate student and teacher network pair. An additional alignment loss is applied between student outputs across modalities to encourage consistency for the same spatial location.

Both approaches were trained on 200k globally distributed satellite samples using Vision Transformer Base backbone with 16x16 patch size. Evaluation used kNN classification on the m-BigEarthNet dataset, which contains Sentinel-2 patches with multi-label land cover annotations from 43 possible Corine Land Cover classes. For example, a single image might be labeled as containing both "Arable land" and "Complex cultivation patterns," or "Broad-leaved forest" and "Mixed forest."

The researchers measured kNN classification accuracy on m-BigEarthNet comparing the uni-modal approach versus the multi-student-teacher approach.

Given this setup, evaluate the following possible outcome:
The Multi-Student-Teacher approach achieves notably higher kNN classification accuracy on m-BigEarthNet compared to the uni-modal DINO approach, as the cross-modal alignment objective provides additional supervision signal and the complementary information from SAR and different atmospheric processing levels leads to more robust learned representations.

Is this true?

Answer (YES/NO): NO